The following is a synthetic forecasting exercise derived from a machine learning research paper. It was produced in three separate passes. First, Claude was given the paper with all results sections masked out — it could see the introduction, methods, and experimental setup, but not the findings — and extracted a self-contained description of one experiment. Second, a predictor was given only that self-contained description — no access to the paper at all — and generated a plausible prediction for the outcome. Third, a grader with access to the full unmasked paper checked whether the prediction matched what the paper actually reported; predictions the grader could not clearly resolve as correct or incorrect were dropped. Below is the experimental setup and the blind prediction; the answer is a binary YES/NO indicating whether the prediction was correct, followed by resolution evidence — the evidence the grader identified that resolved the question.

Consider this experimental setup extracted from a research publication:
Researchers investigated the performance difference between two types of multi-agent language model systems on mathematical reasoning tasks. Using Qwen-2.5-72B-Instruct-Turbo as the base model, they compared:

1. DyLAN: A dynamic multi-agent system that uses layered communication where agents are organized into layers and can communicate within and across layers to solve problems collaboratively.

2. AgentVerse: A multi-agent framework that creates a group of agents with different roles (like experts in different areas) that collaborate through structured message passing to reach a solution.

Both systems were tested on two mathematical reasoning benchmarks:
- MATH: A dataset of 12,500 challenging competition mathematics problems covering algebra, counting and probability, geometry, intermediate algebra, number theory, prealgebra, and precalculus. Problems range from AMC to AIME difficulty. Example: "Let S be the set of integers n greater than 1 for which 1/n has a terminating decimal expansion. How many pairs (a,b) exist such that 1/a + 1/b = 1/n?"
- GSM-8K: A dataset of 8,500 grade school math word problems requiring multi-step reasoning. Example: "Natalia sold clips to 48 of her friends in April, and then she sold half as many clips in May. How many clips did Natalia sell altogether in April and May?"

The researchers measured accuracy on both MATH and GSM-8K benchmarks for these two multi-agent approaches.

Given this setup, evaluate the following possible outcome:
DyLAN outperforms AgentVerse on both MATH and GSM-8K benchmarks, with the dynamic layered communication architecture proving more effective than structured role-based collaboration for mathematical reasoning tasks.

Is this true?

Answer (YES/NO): NO